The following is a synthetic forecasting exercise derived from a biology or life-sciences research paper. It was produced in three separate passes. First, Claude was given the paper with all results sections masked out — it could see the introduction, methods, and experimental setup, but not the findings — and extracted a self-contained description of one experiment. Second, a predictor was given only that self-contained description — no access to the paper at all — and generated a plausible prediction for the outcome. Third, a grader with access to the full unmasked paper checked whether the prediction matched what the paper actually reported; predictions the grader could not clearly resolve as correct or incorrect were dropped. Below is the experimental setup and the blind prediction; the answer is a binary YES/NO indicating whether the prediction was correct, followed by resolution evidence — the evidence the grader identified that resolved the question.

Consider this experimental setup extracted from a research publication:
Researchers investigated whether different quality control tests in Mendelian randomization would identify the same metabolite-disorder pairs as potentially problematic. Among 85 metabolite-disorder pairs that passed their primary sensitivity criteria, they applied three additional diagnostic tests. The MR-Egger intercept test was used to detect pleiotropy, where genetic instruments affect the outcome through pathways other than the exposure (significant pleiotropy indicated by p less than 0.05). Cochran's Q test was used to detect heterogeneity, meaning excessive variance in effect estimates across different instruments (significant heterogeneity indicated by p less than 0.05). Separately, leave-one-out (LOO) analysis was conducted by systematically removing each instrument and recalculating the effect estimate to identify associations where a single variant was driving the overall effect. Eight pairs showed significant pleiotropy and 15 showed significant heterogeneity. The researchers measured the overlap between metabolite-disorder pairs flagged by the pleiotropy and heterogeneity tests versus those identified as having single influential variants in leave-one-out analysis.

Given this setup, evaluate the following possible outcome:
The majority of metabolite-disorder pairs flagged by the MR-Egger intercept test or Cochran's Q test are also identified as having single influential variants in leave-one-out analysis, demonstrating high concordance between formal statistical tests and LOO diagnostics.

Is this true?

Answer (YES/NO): YES